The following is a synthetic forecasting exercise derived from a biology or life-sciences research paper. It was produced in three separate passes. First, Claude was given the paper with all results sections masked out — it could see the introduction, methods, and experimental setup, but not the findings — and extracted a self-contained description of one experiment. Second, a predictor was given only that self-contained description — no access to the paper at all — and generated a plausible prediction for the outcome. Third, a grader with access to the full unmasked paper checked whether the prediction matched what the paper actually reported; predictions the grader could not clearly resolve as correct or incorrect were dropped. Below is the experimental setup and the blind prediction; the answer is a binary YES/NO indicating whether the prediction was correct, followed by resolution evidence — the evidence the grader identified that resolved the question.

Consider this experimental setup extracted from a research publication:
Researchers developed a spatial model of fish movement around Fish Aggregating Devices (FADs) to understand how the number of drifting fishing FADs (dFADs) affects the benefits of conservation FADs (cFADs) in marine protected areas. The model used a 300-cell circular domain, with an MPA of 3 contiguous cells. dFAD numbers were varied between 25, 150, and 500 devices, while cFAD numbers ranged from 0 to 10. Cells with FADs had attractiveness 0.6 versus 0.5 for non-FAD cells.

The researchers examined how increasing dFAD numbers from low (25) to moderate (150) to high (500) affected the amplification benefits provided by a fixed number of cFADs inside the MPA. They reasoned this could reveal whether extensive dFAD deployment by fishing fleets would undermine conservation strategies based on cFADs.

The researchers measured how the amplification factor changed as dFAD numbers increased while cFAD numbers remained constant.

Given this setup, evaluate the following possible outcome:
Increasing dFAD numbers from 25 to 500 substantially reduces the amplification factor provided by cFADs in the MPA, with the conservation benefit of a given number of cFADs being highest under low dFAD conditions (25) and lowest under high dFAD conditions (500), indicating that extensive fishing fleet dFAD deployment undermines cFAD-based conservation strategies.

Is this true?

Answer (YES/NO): NO